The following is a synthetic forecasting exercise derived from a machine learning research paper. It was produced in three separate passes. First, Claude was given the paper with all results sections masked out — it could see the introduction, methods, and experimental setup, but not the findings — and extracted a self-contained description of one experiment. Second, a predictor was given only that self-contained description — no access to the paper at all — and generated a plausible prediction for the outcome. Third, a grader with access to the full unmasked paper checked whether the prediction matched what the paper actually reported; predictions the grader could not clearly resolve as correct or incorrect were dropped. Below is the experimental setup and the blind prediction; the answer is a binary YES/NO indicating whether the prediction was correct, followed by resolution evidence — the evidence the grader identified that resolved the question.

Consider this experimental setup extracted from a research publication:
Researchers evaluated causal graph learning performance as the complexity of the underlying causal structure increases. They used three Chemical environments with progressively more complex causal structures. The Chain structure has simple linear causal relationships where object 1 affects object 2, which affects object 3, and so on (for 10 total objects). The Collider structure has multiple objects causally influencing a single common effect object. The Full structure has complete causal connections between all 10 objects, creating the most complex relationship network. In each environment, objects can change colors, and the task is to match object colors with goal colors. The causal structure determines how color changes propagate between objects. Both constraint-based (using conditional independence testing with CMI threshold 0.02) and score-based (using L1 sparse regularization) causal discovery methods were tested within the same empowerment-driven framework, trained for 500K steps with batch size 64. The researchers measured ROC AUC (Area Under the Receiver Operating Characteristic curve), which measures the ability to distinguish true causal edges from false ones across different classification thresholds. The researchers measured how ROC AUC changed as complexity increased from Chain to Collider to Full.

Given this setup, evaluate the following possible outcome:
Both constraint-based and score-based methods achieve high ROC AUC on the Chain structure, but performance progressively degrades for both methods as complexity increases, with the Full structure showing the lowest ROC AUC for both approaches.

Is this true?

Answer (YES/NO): NO